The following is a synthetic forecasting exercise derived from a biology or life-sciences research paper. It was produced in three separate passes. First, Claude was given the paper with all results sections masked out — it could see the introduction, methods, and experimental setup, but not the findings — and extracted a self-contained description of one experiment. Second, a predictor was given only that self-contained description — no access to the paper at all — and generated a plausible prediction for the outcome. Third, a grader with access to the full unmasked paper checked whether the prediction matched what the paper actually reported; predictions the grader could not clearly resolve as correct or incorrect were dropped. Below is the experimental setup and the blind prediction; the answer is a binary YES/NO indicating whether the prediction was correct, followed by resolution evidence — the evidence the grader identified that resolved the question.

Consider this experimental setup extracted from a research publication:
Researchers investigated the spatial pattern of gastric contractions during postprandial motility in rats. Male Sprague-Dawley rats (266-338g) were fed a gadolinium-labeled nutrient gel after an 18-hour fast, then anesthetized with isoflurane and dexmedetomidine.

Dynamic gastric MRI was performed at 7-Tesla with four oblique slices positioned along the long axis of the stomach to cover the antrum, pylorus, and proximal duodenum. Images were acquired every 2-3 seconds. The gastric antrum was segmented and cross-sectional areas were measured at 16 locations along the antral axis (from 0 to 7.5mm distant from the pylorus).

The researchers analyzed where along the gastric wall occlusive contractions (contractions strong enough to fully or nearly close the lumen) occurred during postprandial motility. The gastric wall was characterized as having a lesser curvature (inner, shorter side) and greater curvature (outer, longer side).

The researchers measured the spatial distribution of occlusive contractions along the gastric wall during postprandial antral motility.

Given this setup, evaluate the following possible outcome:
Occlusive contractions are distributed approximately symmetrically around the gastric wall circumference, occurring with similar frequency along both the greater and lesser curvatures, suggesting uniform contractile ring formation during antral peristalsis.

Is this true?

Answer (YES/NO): NO